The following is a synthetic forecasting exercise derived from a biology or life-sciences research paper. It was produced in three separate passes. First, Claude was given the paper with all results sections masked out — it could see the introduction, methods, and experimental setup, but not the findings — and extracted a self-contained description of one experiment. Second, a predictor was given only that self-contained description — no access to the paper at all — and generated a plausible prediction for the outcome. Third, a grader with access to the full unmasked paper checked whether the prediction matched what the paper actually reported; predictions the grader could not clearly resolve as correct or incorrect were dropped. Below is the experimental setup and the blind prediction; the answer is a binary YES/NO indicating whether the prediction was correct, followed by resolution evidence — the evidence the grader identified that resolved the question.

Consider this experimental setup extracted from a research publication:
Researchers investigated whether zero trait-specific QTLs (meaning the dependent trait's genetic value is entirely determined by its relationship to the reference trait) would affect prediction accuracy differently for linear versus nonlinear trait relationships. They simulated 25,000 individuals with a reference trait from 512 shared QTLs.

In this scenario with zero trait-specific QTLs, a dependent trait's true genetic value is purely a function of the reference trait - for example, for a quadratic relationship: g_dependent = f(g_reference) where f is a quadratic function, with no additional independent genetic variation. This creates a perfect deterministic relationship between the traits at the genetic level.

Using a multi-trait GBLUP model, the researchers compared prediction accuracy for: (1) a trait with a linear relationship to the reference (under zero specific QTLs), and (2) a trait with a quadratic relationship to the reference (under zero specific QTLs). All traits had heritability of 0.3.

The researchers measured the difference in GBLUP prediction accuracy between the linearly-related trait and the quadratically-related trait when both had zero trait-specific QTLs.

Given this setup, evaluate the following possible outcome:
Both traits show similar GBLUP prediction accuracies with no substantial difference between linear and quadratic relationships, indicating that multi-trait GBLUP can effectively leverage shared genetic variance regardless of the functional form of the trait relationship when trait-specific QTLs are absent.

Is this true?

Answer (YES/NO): NO